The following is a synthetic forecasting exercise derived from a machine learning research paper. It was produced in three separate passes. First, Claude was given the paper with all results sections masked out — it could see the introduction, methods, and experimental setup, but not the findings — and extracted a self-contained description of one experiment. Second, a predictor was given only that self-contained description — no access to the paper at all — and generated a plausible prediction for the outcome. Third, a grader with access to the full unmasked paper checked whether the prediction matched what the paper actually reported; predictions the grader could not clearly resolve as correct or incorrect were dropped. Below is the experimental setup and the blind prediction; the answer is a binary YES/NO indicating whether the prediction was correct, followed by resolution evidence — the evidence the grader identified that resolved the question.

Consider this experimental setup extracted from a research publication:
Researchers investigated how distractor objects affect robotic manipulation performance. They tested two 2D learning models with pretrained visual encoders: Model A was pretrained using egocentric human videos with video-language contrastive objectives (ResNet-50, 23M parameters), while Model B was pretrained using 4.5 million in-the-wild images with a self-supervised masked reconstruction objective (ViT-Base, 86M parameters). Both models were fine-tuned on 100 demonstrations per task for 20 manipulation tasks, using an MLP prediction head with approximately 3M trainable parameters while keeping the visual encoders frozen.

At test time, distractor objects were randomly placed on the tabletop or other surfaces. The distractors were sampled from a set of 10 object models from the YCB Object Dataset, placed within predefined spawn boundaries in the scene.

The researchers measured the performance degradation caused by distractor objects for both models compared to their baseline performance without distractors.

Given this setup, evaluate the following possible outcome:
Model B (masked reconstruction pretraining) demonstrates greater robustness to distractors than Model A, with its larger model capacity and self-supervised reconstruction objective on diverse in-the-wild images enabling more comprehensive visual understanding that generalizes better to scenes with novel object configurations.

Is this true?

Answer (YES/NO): YES